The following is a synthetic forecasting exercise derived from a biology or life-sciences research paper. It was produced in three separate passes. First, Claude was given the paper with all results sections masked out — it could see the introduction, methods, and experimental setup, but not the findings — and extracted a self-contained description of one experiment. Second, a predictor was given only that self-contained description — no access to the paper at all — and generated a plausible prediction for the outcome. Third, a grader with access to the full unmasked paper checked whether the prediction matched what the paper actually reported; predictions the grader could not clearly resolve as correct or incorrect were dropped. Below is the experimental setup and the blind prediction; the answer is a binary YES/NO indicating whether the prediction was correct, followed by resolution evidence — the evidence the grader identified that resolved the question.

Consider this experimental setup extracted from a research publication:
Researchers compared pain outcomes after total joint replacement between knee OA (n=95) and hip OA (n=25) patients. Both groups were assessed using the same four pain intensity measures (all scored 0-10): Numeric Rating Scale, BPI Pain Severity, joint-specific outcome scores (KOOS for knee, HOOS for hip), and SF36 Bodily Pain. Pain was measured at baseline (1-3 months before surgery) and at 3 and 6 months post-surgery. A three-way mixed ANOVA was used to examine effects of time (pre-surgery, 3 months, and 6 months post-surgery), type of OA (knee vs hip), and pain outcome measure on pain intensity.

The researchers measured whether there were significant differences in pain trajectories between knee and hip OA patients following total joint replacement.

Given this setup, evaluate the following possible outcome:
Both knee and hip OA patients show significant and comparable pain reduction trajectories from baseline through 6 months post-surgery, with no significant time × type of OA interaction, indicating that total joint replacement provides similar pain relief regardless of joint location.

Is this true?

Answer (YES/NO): NO